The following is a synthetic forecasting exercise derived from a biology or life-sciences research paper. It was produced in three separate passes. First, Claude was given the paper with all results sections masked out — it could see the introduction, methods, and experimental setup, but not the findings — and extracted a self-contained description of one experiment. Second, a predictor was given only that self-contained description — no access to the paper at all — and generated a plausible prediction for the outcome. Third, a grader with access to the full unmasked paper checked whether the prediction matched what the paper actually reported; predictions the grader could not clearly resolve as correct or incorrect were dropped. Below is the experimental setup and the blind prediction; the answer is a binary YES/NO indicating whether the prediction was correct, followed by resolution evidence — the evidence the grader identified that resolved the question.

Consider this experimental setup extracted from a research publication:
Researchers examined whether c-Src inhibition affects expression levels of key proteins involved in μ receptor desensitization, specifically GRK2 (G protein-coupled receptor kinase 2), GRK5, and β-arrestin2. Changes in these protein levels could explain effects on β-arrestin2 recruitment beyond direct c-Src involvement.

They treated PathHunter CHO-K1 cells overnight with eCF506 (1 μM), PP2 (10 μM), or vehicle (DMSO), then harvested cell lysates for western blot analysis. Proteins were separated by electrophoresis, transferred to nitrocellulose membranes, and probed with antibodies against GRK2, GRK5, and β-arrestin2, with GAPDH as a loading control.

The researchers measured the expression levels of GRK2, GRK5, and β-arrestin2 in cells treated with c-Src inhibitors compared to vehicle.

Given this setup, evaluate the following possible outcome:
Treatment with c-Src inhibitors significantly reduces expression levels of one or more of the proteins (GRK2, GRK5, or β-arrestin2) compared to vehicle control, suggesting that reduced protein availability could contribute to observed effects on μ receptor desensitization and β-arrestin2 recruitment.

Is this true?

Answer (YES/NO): NO